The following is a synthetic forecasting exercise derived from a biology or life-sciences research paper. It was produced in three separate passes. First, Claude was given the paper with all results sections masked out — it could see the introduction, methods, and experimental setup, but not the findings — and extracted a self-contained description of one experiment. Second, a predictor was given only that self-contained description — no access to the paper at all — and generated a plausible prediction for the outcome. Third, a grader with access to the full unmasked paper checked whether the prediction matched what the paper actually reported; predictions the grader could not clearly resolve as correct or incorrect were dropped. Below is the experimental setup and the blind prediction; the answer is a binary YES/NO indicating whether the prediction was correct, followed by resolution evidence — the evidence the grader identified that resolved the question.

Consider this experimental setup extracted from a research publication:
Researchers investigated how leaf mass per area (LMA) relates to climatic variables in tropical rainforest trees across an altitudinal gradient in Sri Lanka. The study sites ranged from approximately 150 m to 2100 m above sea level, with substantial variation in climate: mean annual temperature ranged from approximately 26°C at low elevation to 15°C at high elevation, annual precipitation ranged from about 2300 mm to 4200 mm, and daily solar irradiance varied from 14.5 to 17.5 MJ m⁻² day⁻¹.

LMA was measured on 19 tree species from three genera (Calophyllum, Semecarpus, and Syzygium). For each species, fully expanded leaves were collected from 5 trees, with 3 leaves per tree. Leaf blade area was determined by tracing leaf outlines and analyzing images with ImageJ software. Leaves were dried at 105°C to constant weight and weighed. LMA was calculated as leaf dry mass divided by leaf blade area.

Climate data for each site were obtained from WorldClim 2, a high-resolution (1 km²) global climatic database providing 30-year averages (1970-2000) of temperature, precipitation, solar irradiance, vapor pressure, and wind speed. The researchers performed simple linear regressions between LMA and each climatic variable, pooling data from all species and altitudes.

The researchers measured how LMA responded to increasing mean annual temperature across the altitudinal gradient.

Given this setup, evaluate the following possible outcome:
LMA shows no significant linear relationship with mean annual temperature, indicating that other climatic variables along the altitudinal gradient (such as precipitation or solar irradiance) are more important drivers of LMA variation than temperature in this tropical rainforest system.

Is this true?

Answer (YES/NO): NO